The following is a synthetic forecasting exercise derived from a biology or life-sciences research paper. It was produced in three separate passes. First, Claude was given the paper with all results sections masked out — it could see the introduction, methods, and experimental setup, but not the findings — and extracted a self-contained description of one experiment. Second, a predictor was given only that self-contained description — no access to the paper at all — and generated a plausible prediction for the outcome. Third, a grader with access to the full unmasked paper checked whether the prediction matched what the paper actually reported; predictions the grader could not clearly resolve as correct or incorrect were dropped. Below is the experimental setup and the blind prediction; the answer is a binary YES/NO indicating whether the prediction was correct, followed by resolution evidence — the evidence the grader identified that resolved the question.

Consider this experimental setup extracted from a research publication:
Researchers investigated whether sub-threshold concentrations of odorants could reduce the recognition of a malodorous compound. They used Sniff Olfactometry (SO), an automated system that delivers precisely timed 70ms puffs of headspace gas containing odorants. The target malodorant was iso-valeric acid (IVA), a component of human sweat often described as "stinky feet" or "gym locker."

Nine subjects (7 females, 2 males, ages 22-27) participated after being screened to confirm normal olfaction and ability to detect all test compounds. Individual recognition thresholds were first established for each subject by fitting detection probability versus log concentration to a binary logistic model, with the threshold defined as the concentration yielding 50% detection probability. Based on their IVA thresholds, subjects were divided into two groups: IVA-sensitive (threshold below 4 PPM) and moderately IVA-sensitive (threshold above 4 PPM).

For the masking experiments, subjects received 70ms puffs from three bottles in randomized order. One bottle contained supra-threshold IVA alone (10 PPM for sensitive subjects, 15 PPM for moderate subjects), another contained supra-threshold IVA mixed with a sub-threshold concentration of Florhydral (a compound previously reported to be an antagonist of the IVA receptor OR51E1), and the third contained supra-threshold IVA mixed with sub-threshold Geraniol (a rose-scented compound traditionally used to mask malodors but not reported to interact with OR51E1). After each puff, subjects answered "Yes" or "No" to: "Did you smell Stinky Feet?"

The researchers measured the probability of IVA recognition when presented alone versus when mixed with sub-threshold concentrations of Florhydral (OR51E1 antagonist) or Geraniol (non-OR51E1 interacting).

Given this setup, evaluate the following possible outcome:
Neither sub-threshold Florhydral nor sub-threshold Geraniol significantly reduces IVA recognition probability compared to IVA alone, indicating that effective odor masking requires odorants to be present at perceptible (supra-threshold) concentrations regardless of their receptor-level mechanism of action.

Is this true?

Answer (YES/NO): NO